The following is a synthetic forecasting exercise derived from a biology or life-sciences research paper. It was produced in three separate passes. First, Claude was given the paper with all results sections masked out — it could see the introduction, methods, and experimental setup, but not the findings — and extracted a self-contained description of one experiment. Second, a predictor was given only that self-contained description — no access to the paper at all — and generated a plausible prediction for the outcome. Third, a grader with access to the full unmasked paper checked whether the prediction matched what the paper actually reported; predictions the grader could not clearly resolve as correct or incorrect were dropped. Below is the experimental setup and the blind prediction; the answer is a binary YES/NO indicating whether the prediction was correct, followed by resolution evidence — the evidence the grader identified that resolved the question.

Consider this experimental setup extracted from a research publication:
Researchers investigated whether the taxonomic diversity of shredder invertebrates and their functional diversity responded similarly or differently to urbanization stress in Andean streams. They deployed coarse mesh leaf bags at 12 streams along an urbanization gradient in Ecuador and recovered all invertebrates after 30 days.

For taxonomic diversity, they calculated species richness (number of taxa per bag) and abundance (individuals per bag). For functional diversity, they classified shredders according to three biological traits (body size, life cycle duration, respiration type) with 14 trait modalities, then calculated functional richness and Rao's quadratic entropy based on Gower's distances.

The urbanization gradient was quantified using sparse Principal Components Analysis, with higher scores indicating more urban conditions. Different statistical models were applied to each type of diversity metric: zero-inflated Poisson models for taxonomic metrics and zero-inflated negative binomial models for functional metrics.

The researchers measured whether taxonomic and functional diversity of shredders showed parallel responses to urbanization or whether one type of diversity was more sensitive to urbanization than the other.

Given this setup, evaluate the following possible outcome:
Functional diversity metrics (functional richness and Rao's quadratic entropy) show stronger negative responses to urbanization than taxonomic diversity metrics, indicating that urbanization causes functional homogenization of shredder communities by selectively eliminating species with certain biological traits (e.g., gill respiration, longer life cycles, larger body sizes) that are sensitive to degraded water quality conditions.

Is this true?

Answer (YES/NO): NO